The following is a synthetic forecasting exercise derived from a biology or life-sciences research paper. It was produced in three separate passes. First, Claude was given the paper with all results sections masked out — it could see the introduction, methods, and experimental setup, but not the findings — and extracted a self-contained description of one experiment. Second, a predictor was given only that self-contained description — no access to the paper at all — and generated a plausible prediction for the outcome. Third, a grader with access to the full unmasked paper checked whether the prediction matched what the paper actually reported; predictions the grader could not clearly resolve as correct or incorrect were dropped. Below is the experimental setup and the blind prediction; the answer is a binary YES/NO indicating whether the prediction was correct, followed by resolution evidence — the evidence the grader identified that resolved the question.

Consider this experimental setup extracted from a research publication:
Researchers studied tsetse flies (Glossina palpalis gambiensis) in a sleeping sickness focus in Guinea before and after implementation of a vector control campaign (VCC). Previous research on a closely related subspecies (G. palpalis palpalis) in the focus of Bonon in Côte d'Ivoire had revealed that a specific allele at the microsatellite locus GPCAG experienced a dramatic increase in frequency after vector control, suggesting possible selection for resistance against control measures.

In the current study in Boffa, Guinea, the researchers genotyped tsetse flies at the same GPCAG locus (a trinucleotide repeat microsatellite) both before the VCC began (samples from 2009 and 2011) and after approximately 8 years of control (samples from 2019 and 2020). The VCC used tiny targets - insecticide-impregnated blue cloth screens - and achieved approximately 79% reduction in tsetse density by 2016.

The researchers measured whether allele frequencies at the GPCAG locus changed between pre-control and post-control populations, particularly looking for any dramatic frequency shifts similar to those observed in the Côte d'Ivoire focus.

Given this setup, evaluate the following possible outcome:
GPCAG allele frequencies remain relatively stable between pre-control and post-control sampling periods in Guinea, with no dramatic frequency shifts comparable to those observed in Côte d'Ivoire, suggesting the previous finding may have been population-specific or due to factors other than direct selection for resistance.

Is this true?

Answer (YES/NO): NO